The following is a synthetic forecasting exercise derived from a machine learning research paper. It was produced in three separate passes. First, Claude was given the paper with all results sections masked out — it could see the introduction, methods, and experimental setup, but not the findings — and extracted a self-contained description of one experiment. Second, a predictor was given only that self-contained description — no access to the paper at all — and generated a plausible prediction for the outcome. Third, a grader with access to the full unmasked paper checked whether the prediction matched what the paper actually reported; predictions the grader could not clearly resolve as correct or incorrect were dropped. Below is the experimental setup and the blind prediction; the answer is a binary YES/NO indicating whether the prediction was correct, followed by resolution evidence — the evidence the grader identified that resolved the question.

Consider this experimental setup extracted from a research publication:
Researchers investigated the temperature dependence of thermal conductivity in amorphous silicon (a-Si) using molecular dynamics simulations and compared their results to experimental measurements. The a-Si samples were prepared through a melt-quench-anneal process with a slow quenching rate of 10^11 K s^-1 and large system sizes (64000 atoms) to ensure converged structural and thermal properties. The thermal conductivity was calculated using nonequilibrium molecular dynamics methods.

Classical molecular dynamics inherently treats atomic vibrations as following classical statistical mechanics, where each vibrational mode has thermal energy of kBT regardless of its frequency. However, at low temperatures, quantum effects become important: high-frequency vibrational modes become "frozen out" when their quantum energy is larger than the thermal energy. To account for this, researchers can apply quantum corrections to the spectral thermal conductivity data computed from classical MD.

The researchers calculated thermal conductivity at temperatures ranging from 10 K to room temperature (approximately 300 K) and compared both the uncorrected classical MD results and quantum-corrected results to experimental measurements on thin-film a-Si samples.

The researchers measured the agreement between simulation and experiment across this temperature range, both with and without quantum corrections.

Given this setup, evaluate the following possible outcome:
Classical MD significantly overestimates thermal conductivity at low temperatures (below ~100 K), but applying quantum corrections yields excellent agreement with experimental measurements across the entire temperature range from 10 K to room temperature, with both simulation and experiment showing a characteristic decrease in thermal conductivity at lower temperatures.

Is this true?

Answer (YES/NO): NO